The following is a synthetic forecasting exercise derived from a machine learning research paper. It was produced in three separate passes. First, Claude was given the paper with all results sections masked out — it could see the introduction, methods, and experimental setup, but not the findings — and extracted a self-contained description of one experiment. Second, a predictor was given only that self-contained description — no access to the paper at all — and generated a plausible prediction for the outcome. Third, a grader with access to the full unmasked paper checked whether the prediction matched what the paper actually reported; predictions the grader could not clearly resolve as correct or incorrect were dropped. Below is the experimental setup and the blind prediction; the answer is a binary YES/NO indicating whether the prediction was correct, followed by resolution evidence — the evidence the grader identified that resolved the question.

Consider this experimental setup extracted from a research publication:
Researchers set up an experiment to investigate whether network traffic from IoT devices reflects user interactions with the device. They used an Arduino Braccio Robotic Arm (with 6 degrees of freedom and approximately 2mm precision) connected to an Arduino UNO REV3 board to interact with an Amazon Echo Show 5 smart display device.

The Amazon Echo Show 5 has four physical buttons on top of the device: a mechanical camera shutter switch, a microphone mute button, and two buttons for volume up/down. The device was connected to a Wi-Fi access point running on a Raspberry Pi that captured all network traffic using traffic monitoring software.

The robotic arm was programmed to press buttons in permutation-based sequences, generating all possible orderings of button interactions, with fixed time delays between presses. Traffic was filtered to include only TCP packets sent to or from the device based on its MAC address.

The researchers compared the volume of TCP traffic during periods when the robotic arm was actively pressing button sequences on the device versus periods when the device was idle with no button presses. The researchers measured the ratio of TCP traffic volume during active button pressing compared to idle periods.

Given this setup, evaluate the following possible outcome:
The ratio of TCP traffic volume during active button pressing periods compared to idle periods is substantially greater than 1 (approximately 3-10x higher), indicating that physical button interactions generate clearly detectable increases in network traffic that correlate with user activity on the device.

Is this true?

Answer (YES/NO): YES